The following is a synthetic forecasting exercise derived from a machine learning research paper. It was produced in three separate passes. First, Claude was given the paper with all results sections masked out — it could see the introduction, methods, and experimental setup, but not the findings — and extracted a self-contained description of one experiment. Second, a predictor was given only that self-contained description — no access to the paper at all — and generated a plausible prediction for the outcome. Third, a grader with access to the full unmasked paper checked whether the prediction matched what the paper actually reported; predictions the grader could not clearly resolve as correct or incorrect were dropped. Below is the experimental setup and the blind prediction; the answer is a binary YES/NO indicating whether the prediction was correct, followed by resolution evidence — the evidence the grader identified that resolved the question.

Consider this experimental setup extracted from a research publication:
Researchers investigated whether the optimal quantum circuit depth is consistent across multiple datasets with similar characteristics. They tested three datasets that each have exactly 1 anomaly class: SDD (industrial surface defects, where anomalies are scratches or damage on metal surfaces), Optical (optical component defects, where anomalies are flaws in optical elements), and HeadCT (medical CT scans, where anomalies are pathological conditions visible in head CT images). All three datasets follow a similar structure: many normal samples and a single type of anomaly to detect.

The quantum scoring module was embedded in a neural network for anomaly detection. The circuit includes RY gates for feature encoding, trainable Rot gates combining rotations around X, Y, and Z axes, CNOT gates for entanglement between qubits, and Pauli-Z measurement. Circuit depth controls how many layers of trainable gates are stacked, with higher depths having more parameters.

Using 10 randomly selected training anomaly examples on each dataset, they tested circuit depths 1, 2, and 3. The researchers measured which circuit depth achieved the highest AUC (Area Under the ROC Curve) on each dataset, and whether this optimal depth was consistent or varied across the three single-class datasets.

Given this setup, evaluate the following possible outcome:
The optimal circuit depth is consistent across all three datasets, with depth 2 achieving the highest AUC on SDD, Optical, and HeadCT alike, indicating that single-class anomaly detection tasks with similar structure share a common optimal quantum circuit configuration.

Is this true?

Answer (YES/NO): YES